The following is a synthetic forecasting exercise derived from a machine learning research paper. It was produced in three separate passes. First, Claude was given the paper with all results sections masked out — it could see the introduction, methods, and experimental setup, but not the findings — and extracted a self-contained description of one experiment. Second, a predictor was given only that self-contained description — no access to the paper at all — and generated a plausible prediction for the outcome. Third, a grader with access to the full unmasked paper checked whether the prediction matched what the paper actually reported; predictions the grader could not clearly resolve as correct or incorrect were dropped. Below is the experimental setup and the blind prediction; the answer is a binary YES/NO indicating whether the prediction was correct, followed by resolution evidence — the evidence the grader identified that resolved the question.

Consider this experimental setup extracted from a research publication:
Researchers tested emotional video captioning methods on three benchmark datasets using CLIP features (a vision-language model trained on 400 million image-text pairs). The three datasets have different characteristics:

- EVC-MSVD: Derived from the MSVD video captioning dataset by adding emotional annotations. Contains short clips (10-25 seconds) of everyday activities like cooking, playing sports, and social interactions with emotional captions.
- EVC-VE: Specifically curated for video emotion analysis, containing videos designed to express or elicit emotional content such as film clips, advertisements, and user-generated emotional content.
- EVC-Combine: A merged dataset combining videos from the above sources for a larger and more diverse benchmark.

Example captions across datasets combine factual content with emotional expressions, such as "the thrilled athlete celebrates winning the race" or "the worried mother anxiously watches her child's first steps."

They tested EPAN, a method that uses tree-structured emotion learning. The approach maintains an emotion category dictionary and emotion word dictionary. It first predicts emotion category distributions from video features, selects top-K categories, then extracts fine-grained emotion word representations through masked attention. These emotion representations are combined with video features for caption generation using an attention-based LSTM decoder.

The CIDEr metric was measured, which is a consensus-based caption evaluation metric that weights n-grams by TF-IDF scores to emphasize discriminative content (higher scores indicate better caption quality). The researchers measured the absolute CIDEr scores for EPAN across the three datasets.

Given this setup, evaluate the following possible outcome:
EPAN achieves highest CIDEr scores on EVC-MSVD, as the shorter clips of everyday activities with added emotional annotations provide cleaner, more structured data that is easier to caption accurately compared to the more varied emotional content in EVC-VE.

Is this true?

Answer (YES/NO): YES